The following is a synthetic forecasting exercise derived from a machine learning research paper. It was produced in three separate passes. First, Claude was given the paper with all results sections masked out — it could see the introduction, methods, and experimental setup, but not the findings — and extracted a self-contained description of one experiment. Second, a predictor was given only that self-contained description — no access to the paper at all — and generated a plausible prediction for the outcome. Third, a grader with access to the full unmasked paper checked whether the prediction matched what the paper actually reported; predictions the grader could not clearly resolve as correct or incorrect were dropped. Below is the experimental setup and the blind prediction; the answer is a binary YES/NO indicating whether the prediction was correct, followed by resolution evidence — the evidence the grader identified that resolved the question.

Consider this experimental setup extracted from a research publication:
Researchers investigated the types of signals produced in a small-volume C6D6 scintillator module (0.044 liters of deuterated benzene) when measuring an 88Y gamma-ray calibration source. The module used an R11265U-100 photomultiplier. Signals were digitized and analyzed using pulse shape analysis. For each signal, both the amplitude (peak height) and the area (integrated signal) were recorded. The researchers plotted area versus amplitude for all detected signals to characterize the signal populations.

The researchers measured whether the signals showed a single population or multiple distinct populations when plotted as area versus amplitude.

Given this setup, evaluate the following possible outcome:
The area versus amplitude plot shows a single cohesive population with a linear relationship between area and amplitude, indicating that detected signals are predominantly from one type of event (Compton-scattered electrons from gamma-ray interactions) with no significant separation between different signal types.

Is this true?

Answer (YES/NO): NO